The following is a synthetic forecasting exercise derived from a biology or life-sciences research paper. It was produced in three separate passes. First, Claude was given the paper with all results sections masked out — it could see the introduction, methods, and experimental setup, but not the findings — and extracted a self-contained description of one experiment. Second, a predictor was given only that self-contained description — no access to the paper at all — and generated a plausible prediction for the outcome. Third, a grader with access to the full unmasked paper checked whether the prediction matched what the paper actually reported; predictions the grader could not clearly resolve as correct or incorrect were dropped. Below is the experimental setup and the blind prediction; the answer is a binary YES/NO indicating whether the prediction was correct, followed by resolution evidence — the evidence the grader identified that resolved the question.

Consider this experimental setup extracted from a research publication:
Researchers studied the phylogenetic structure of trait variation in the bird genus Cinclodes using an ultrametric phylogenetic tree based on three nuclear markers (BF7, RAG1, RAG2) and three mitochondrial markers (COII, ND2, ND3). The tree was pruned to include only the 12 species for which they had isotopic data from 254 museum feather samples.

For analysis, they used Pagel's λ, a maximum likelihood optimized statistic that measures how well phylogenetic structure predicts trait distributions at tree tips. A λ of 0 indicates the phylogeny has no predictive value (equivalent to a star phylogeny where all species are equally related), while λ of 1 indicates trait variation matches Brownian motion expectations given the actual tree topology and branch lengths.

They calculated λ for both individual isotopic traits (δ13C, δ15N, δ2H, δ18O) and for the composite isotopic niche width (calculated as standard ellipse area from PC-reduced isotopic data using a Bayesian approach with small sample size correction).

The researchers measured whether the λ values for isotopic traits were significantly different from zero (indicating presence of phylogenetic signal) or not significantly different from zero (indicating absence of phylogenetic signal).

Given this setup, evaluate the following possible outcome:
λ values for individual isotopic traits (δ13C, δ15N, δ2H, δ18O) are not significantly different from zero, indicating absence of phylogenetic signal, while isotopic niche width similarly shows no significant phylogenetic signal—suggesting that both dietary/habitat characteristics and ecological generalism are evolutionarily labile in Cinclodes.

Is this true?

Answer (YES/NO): YES